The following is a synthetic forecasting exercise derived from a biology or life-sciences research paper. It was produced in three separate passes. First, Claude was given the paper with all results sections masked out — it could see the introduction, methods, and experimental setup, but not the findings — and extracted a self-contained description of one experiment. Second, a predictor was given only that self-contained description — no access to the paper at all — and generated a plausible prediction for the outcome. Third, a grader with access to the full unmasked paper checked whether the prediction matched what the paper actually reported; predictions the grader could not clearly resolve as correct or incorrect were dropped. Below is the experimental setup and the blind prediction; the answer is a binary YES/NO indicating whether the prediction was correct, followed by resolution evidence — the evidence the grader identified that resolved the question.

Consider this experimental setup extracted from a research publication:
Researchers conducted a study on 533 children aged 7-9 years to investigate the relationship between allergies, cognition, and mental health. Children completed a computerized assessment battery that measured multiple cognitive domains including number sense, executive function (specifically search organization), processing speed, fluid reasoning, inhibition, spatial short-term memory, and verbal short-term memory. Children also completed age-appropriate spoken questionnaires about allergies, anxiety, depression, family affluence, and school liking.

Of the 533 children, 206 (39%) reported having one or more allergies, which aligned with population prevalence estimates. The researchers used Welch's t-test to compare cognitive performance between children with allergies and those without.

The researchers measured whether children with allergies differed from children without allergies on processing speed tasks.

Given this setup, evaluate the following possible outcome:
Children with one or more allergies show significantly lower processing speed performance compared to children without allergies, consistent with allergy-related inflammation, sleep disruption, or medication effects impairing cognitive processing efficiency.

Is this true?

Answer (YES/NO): NO